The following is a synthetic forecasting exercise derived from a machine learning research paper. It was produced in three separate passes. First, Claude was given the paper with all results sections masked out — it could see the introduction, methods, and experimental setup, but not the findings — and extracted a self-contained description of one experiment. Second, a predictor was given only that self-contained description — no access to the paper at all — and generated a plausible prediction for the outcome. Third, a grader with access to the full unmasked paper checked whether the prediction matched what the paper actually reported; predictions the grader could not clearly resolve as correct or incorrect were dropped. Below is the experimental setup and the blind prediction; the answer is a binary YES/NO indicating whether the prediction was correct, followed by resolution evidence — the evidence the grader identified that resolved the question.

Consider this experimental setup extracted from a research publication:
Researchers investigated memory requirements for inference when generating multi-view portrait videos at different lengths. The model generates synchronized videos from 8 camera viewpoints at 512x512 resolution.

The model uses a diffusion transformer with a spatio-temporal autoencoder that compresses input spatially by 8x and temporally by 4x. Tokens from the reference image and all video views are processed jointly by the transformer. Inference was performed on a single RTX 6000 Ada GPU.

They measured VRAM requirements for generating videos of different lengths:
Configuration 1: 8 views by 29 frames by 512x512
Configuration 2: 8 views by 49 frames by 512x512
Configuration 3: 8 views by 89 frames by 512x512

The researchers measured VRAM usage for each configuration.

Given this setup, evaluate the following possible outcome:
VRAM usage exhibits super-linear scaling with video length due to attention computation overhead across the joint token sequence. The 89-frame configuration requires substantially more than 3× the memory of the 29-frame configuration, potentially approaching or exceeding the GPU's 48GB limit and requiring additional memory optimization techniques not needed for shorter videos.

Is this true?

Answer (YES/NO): NO